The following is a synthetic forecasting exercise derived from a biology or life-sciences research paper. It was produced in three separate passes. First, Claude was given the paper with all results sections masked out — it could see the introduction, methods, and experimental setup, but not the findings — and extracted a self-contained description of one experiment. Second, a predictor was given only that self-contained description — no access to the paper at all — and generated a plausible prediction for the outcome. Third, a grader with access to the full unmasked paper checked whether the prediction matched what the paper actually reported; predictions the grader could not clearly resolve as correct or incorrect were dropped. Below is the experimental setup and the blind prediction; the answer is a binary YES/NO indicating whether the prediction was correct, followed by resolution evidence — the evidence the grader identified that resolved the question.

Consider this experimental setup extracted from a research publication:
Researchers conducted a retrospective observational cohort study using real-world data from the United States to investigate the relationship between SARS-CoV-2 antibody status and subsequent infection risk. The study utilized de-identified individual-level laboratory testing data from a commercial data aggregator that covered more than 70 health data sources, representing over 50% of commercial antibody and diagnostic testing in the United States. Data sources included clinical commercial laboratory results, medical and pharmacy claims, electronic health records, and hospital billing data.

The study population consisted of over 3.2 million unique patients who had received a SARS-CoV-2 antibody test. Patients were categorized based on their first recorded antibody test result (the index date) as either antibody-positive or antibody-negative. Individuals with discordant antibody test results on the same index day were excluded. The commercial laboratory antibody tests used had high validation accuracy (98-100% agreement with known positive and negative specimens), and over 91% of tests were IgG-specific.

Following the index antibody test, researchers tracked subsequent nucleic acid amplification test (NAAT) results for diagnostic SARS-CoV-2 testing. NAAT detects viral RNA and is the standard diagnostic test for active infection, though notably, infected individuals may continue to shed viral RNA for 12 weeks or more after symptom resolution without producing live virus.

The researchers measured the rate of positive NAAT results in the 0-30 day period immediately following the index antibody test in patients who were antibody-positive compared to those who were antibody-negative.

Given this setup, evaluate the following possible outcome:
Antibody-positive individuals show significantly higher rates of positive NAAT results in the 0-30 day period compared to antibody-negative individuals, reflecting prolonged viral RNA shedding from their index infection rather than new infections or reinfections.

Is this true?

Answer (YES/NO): YES